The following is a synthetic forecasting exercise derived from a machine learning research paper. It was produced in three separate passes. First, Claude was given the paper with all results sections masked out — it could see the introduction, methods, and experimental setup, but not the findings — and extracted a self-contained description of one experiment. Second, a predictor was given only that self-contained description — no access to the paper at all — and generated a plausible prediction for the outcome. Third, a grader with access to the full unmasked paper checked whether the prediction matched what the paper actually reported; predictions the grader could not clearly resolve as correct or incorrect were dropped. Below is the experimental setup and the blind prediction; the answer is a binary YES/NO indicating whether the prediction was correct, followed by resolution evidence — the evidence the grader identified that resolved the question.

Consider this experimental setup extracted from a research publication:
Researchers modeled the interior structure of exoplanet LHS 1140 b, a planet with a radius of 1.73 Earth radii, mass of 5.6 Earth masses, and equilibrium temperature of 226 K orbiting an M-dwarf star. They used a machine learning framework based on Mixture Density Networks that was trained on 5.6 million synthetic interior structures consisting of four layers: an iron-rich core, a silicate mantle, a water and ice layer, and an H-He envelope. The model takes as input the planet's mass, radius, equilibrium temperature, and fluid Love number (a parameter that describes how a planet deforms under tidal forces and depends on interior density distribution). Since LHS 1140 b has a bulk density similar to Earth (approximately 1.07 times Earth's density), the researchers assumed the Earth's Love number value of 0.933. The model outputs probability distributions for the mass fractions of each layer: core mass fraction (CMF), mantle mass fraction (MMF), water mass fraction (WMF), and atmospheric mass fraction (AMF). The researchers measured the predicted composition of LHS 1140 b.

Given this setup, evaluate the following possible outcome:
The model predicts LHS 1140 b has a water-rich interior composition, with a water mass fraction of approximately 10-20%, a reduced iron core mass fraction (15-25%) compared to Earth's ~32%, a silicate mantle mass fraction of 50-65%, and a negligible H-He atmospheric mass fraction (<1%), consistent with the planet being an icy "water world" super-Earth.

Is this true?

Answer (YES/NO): NO